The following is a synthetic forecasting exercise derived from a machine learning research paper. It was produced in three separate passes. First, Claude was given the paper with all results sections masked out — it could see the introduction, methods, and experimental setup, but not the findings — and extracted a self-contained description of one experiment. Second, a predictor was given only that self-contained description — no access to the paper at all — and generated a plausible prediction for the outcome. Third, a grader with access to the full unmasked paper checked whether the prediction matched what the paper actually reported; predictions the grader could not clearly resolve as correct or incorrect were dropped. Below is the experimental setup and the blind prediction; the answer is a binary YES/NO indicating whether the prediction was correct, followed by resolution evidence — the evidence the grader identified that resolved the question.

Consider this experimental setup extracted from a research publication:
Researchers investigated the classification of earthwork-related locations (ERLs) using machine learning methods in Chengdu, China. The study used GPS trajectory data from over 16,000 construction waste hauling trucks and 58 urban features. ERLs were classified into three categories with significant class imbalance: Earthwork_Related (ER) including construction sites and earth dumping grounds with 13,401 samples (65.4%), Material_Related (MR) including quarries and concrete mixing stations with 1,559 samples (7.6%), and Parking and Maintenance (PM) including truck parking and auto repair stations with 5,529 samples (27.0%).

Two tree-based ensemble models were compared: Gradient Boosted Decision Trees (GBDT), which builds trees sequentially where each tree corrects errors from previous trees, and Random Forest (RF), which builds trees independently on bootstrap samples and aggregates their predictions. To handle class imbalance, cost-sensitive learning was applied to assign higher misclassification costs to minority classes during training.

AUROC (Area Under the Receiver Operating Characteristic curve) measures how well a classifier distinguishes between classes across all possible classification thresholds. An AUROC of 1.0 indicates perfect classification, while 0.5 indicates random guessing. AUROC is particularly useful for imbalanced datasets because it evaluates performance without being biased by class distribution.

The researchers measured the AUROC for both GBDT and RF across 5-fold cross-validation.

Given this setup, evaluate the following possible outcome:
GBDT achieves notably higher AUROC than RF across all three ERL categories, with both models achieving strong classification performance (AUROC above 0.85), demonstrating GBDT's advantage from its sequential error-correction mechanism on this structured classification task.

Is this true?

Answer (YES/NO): NO